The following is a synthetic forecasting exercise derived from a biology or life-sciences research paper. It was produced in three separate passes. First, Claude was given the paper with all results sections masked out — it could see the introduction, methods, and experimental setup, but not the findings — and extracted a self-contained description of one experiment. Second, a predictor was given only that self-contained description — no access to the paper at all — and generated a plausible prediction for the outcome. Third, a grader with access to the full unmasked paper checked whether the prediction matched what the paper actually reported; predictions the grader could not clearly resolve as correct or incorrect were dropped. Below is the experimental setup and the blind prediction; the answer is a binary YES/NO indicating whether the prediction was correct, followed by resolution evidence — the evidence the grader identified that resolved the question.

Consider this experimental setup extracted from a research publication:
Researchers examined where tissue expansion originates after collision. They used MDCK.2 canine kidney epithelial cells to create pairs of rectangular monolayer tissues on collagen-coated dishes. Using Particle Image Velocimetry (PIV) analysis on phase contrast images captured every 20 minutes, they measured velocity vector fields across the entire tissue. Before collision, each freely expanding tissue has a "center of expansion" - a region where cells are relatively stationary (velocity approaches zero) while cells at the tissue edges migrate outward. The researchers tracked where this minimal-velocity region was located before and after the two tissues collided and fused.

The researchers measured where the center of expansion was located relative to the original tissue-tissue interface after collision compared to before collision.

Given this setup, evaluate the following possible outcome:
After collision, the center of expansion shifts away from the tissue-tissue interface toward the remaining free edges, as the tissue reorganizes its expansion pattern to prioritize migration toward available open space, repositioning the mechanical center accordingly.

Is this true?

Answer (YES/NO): NO